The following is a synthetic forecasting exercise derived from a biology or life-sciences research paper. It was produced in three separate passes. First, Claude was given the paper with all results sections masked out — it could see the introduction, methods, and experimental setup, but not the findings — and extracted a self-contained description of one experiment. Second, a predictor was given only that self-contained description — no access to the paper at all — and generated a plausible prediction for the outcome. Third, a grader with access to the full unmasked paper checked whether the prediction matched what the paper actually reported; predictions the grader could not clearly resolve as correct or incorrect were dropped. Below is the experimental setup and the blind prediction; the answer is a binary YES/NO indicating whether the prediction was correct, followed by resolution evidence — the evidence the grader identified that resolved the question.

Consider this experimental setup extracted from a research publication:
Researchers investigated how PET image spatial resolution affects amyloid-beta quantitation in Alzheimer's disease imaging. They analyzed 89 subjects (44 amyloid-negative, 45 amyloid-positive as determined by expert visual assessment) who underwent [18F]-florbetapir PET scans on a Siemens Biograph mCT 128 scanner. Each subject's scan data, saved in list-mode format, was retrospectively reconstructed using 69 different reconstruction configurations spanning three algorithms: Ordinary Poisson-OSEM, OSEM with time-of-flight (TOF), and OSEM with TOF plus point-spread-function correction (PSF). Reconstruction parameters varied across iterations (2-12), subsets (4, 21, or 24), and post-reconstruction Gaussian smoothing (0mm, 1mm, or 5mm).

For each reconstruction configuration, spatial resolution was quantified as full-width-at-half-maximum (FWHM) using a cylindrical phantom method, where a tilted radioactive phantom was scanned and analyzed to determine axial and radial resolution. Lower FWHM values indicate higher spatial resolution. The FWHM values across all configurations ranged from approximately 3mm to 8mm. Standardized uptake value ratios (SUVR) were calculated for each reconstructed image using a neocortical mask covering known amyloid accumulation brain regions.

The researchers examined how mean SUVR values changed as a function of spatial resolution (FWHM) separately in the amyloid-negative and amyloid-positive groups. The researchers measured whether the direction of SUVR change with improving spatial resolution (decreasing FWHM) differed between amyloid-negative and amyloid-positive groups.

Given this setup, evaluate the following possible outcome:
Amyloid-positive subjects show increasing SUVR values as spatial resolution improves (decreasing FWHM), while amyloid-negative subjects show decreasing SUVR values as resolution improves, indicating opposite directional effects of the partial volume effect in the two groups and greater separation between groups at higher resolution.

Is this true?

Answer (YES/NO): YES